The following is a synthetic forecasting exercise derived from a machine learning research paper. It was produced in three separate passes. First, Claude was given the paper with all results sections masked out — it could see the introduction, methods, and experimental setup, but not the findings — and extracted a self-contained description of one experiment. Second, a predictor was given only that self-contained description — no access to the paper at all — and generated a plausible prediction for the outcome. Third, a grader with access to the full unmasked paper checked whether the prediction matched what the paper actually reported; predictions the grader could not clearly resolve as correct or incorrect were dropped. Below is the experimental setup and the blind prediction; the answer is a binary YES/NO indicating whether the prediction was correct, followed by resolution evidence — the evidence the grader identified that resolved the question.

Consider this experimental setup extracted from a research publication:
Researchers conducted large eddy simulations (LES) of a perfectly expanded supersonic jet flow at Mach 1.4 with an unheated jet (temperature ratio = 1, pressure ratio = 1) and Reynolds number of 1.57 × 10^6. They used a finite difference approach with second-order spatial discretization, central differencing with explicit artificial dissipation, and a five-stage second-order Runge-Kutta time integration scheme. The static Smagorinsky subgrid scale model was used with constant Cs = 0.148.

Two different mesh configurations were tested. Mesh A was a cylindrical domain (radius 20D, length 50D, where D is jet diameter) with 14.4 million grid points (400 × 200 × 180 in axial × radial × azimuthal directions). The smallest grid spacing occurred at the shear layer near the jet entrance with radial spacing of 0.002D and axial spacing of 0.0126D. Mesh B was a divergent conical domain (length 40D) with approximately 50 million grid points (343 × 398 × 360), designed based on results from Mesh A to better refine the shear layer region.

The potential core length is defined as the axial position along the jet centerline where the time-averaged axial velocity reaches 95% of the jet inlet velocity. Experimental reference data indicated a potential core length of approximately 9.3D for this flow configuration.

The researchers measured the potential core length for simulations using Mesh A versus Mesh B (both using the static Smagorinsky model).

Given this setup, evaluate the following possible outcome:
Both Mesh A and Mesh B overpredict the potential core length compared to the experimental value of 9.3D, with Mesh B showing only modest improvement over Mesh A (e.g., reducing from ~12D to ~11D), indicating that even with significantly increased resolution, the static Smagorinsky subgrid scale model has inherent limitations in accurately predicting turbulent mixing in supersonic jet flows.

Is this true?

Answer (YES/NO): NO